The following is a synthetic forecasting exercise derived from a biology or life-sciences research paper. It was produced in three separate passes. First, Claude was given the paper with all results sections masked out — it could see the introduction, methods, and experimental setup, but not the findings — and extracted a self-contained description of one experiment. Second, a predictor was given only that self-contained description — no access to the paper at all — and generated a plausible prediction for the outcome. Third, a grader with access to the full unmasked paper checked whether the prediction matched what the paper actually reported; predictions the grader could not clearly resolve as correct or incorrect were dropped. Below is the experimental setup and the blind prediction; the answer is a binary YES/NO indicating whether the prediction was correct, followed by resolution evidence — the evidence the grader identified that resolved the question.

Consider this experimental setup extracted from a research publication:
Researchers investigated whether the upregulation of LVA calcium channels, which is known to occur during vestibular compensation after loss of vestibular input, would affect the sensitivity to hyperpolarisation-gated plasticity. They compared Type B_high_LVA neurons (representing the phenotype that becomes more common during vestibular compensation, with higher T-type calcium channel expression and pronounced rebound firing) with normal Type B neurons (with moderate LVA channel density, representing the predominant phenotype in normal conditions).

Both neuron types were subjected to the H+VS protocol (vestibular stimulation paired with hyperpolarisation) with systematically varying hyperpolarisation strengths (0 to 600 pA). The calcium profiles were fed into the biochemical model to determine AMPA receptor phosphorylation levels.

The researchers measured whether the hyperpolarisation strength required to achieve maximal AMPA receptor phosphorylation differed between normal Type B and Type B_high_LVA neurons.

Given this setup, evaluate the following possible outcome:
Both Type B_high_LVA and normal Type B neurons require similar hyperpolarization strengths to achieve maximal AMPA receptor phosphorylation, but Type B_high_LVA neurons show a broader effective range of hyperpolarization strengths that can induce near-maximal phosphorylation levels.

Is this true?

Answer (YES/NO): NO